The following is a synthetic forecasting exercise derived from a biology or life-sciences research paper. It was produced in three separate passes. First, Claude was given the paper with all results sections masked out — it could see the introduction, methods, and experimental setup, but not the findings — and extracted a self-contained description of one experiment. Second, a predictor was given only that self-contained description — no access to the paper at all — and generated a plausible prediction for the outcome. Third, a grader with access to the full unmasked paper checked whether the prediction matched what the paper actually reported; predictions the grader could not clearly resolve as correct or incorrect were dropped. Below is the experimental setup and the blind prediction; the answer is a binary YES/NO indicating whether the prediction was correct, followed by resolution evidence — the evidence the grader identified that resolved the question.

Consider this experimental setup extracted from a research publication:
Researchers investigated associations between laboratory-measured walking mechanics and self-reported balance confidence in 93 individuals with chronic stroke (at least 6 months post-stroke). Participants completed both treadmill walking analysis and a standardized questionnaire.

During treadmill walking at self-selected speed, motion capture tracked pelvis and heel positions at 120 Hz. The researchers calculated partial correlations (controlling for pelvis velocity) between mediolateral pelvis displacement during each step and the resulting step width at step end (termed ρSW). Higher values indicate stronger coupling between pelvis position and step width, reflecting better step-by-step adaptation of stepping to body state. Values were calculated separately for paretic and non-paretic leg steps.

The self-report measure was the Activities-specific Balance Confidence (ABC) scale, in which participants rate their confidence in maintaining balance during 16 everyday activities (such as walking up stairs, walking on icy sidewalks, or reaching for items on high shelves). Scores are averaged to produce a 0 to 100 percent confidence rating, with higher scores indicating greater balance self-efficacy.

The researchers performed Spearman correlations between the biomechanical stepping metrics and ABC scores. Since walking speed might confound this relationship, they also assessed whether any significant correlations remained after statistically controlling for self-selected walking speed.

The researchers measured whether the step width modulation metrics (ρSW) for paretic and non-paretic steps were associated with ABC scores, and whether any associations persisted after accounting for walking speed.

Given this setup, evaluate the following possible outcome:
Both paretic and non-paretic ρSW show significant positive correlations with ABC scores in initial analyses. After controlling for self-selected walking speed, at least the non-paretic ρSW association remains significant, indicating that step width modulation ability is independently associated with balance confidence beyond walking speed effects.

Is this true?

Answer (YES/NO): NO